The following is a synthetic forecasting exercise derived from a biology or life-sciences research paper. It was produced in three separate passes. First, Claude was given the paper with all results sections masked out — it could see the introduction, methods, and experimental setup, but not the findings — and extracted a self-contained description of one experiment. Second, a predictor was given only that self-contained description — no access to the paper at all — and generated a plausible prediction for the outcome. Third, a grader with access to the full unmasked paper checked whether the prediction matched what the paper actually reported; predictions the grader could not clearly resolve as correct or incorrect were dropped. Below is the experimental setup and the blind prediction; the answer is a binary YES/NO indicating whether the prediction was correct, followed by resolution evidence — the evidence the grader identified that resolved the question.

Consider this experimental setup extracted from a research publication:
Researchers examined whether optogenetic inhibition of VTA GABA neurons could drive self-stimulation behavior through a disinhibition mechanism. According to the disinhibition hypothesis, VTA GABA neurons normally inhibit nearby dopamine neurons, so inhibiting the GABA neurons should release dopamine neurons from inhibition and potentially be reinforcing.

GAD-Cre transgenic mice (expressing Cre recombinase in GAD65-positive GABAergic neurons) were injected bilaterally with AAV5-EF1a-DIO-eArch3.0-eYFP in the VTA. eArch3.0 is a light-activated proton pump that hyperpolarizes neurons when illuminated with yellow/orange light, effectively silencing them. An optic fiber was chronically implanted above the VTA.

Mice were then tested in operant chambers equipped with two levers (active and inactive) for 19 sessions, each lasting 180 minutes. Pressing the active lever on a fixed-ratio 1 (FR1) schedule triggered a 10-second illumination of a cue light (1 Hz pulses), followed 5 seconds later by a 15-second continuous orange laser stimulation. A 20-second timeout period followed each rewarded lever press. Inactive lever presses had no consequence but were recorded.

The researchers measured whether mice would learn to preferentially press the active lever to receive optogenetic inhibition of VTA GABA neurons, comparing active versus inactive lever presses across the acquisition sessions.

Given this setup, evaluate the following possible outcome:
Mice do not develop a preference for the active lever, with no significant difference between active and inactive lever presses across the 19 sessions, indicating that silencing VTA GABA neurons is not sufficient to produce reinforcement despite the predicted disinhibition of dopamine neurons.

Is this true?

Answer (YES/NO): NO